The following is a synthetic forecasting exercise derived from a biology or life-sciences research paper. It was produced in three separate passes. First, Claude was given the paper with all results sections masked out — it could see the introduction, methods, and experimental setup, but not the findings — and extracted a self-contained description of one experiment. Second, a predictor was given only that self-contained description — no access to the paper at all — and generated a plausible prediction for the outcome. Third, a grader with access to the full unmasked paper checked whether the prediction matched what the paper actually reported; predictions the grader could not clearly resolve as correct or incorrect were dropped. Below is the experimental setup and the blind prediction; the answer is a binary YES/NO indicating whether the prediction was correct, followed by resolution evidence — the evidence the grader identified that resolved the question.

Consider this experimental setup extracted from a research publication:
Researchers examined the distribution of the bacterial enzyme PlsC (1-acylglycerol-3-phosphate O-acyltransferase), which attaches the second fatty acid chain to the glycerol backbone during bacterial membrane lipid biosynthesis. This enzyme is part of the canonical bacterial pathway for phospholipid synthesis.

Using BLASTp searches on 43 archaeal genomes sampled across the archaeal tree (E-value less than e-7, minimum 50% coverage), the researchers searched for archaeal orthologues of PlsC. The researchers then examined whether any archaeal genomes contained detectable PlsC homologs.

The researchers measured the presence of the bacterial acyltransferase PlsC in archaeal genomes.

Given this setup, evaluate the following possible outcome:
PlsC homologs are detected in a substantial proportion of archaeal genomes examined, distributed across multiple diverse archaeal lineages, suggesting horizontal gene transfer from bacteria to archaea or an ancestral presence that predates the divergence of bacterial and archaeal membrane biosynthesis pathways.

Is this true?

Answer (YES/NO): NO